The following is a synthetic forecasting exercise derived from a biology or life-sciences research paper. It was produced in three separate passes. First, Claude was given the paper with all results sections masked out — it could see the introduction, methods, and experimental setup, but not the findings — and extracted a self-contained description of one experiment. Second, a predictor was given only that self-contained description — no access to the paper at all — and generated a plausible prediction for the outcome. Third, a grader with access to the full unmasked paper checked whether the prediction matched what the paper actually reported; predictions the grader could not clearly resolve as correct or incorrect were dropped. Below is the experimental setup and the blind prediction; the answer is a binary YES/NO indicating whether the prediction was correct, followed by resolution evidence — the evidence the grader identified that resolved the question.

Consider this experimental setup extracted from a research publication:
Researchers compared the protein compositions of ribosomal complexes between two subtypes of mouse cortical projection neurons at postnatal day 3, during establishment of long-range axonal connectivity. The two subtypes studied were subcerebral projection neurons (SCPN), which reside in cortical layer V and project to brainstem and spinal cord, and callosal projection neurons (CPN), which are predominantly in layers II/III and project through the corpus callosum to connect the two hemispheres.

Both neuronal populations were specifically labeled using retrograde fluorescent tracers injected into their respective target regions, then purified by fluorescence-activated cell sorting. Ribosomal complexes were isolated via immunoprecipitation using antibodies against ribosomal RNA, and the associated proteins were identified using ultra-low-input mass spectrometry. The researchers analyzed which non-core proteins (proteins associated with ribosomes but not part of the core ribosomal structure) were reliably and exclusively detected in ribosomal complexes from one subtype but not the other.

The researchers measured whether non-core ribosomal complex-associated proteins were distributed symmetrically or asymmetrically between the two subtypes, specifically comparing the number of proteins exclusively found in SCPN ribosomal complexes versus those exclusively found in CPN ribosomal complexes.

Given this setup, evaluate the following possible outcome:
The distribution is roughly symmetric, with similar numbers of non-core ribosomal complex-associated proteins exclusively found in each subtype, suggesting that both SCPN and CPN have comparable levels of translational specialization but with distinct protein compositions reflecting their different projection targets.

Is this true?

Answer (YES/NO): NO